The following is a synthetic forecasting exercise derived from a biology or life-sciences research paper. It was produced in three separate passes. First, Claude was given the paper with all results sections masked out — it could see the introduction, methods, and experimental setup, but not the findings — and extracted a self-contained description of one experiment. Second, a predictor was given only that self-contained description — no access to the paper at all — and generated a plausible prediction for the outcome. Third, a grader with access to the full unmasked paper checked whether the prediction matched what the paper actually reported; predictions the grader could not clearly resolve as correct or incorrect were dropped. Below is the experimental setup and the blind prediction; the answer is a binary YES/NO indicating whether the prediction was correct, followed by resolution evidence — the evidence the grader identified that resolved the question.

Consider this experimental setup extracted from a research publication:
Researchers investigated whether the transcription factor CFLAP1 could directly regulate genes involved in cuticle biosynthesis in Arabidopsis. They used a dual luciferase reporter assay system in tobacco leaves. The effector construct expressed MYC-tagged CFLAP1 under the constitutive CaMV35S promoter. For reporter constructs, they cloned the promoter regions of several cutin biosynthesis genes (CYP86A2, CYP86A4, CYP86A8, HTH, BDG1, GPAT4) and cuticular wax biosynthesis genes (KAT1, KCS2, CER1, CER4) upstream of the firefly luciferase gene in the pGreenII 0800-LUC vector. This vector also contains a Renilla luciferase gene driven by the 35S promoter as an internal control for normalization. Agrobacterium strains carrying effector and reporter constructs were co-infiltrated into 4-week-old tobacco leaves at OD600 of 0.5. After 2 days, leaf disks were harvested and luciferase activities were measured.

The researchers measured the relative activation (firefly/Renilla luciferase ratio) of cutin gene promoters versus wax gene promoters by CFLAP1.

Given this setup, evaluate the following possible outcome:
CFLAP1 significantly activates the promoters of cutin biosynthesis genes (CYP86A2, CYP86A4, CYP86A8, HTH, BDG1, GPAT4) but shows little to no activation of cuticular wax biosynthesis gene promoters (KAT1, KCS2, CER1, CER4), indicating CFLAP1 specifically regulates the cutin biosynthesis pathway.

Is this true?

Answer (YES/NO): NO